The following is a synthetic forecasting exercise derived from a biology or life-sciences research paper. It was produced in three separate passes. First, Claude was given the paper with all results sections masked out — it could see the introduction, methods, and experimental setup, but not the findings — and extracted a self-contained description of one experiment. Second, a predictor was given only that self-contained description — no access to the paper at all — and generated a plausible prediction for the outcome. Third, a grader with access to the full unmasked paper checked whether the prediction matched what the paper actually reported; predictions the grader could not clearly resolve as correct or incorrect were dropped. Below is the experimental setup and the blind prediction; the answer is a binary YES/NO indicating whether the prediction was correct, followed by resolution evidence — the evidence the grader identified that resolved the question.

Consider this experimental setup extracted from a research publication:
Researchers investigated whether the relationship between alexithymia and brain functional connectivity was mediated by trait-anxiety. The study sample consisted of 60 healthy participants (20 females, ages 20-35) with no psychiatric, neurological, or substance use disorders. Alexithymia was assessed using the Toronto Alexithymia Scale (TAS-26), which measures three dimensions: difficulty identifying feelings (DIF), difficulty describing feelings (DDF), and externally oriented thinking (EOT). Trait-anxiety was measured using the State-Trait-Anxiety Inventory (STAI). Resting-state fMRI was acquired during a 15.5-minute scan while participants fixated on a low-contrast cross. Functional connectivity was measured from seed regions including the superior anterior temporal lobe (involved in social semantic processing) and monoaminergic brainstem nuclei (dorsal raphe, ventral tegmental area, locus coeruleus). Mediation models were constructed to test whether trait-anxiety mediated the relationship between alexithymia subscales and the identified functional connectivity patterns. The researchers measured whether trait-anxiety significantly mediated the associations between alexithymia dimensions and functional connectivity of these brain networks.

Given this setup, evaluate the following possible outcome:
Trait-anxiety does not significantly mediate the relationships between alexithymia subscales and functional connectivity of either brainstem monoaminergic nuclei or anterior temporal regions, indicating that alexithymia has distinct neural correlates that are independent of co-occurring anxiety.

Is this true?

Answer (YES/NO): YES